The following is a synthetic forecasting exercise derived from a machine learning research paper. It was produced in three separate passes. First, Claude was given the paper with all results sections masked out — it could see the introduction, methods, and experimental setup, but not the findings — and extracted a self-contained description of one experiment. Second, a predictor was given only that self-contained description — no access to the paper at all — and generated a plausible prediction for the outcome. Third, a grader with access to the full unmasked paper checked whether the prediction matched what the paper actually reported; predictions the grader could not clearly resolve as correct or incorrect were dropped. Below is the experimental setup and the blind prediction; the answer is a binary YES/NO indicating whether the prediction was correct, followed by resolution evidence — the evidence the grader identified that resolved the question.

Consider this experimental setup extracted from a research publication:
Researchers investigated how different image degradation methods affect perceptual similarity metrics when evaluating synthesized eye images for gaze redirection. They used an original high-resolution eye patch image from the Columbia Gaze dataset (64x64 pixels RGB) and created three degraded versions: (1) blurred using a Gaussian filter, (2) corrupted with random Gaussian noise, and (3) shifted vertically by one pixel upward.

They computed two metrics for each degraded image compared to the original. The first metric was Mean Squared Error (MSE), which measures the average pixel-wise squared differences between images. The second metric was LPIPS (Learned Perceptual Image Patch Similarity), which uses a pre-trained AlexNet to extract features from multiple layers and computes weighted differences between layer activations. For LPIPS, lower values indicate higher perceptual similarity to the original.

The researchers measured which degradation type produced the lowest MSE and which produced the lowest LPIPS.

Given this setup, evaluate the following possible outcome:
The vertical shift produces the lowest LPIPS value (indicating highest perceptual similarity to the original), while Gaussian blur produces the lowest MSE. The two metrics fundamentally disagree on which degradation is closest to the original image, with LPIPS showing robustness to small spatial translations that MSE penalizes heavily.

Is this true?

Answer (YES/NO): YES